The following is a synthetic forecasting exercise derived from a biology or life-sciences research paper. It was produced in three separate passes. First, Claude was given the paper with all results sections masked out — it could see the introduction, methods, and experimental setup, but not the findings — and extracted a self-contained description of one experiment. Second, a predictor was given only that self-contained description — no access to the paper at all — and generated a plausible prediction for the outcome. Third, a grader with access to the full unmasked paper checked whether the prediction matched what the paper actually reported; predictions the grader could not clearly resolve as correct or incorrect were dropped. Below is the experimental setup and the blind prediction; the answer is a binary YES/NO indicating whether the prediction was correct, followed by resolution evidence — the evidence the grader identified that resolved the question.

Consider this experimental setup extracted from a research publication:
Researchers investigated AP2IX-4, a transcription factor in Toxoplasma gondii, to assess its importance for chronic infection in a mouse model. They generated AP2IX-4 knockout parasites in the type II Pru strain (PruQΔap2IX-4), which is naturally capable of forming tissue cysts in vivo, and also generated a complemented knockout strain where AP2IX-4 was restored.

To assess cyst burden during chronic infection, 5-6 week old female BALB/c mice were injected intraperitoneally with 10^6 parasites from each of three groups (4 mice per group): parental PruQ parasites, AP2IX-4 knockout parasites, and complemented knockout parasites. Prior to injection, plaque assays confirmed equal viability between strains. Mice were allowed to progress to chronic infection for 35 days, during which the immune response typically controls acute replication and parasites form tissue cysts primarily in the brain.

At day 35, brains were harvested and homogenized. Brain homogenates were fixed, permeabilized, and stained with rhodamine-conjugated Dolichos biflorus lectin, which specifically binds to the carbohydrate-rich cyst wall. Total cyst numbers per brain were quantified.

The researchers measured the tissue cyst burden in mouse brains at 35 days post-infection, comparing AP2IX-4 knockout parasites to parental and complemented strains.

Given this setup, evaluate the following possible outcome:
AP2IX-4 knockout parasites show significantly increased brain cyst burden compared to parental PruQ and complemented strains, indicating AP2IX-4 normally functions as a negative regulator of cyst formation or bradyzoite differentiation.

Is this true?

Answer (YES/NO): NO